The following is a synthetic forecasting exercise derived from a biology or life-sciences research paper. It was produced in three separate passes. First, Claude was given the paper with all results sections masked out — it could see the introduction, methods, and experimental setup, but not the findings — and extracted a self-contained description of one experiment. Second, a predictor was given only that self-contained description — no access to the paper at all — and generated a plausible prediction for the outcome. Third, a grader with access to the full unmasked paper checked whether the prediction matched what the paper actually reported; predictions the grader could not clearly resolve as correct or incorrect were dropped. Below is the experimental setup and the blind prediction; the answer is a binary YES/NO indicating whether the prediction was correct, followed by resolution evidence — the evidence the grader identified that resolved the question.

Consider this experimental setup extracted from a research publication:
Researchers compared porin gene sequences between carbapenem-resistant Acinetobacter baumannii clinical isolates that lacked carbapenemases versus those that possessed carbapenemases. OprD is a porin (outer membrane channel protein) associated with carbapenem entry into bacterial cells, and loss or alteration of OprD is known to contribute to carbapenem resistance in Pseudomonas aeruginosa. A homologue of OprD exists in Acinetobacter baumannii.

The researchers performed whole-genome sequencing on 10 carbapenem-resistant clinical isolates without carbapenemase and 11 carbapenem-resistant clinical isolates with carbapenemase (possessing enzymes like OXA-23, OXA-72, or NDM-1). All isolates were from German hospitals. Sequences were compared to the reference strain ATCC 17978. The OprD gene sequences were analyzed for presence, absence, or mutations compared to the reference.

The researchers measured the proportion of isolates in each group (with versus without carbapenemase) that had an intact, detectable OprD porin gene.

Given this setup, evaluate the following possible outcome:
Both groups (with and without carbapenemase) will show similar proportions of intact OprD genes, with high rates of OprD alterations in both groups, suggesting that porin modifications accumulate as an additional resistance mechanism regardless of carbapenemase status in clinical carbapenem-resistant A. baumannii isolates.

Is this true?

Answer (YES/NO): YES